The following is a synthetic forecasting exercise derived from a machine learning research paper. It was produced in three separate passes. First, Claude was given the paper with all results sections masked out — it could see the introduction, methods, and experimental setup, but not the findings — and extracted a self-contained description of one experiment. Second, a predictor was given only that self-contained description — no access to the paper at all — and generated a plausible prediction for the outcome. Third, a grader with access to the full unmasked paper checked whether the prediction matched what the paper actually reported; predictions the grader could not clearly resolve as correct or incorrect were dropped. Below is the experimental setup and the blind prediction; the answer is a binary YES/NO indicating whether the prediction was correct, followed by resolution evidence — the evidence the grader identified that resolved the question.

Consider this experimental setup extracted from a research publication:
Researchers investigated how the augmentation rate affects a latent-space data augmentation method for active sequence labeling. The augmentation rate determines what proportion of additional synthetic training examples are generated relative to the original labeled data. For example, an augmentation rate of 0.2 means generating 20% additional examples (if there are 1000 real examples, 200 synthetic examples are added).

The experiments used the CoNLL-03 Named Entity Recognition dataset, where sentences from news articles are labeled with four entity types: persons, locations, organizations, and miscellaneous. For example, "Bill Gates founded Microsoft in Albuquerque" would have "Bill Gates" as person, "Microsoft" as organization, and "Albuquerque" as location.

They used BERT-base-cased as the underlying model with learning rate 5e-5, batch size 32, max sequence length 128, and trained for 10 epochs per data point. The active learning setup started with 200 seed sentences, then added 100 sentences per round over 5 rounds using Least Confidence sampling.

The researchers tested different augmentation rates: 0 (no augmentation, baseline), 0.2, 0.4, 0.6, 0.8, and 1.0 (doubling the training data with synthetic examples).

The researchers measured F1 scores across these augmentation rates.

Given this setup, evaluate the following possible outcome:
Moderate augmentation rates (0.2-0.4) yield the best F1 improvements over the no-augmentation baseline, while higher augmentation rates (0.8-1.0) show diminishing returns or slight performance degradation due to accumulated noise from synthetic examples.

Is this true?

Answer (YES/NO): NO